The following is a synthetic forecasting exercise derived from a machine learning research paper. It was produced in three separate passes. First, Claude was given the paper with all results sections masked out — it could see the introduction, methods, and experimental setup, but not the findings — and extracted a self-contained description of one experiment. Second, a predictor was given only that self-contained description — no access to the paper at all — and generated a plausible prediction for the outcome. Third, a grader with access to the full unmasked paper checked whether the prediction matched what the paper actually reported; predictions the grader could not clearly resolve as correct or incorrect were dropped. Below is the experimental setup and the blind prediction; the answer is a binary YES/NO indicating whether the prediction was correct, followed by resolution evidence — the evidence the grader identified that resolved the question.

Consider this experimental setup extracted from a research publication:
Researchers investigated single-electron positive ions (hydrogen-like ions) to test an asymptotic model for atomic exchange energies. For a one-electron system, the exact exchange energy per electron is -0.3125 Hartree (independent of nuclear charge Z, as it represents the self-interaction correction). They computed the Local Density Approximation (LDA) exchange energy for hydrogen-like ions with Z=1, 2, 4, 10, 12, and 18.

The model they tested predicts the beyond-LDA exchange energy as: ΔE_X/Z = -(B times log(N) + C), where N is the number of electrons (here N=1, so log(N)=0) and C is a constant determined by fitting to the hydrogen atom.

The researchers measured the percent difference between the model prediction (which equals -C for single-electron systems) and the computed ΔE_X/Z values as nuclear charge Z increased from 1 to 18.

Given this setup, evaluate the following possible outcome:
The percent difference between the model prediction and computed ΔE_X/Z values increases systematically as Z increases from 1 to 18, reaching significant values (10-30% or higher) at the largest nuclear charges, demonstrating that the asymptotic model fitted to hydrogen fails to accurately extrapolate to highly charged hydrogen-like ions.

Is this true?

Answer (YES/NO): YES